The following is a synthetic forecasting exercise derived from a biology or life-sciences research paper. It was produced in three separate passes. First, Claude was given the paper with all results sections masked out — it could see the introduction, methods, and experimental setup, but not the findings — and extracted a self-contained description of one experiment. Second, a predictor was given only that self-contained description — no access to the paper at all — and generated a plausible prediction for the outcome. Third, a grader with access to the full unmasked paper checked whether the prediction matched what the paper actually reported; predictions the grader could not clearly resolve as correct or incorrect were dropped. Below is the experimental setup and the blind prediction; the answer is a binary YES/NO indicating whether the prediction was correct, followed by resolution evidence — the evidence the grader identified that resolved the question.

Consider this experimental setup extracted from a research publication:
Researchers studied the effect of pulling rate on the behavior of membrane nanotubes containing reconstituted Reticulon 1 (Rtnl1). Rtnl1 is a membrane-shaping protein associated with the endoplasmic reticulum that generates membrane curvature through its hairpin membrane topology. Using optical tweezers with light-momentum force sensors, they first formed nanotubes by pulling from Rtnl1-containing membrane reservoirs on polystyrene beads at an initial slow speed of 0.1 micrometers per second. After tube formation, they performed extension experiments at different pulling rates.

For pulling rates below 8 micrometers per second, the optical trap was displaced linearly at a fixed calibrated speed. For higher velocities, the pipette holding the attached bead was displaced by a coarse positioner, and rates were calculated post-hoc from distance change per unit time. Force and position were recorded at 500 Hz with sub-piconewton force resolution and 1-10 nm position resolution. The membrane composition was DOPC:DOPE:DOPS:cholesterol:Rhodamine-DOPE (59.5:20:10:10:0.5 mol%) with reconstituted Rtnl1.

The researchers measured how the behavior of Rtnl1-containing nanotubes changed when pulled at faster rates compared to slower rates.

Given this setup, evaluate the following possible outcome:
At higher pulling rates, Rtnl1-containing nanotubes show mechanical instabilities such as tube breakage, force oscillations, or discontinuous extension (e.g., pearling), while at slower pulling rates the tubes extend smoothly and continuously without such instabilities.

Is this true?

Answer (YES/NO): YES